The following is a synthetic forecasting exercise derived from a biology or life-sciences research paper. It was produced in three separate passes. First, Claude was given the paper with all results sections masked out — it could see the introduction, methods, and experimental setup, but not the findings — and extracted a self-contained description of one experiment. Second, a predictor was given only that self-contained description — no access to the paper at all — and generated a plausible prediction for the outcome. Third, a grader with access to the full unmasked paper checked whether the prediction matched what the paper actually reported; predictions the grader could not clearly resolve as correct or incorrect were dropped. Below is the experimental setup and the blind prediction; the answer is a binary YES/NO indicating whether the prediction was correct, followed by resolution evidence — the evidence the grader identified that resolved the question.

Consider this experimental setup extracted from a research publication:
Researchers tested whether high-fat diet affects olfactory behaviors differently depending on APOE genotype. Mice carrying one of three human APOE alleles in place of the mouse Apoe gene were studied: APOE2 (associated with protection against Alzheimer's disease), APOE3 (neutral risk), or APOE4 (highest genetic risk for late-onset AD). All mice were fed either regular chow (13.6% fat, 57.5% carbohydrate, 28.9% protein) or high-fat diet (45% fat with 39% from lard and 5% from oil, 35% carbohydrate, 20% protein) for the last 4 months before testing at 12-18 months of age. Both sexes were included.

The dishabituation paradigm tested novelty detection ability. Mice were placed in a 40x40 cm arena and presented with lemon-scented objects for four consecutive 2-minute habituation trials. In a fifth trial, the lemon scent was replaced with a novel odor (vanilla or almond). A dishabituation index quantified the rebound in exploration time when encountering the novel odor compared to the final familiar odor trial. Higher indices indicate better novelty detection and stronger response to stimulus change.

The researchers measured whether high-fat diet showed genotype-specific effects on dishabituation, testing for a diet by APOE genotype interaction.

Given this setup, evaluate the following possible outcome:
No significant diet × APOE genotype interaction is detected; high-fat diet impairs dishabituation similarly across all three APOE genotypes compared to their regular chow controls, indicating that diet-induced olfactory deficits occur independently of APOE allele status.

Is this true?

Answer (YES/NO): NO